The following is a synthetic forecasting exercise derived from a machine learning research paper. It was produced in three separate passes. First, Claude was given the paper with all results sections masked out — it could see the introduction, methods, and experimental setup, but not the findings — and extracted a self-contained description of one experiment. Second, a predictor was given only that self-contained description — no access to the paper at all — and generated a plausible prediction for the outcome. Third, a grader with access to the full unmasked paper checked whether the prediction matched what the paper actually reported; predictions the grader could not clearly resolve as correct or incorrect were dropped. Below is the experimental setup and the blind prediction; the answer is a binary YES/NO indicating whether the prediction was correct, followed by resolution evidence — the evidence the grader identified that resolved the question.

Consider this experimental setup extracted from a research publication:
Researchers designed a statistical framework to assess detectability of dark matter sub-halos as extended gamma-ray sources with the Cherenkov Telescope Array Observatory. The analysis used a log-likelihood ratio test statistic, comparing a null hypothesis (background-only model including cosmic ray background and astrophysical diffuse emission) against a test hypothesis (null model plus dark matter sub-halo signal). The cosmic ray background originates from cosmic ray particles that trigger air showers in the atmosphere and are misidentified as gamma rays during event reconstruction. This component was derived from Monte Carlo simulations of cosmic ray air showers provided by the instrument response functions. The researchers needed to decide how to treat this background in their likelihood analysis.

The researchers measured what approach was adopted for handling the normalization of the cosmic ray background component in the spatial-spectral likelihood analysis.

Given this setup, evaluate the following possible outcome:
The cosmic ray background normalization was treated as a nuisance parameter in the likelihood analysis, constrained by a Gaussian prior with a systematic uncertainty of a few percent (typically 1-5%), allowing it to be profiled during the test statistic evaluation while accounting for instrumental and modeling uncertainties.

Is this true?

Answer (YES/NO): NO